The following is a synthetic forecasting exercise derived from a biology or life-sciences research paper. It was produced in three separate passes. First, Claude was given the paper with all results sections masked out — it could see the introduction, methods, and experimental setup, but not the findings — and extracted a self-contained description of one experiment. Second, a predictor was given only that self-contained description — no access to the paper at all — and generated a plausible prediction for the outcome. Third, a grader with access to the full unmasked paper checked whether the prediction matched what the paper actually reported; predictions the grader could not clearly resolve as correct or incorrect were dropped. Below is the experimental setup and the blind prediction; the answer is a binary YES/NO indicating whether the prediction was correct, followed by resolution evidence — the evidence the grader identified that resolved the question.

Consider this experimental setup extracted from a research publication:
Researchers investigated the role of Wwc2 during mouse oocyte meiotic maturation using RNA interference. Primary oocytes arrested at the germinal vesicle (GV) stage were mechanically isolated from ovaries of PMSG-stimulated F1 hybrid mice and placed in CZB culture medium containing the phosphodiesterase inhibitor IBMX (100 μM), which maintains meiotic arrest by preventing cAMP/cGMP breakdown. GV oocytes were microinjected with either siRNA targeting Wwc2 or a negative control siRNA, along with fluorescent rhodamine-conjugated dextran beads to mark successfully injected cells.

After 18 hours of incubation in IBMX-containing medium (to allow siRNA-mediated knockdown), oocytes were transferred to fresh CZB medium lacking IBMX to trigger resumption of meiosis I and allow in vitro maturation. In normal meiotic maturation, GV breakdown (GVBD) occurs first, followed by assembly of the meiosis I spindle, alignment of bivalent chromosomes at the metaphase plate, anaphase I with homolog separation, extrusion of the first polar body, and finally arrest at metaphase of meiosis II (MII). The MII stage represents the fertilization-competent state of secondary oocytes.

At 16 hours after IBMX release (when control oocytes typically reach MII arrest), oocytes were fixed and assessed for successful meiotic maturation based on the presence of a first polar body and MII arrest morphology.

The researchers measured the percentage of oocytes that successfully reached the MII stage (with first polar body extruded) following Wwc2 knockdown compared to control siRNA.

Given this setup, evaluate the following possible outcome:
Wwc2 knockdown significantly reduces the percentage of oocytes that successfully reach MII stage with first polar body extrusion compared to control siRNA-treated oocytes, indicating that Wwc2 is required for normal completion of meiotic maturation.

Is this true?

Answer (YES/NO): YES